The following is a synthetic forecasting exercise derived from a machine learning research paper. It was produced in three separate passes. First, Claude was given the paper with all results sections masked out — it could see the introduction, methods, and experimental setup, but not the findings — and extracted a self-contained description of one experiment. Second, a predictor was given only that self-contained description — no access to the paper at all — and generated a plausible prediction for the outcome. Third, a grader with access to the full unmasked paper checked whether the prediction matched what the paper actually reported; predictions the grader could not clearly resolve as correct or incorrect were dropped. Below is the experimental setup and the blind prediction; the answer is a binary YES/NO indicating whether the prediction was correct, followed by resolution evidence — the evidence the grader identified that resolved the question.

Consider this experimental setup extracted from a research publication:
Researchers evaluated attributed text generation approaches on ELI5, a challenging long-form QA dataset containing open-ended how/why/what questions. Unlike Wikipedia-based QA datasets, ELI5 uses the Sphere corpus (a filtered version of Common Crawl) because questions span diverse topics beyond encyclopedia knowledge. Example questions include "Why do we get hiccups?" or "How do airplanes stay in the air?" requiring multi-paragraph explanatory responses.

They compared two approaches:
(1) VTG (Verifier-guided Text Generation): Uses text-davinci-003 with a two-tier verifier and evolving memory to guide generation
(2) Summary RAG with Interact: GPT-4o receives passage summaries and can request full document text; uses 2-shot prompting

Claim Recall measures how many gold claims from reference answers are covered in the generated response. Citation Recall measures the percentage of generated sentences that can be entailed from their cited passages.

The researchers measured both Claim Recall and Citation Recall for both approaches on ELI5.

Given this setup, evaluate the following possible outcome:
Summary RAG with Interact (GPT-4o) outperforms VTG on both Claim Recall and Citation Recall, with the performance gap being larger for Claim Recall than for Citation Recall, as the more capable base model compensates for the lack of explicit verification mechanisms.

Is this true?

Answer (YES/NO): NO